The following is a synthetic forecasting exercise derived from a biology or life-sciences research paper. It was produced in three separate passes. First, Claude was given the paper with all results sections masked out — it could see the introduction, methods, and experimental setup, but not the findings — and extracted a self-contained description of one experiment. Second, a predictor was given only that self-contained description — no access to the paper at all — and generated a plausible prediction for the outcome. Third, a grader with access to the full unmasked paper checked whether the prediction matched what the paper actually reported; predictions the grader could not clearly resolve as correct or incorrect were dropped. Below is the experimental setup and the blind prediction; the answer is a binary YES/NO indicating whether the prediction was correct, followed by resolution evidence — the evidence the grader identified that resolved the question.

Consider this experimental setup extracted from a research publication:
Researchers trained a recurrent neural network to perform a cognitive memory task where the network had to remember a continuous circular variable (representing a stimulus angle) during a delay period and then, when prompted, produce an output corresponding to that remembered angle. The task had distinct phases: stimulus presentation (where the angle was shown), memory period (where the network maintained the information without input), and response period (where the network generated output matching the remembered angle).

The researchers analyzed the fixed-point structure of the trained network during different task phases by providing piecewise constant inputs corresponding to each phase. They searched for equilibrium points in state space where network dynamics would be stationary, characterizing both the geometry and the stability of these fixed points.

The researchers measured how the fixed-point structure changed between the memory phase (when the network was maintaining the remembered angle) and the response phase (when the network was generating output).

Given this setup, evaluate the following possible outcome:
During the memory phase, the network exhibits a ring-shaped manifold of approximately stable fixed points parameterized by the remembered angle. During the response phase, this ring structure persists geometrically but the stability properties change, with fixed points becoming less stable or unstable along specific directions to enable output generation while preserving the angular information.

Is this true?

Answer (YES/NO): NO